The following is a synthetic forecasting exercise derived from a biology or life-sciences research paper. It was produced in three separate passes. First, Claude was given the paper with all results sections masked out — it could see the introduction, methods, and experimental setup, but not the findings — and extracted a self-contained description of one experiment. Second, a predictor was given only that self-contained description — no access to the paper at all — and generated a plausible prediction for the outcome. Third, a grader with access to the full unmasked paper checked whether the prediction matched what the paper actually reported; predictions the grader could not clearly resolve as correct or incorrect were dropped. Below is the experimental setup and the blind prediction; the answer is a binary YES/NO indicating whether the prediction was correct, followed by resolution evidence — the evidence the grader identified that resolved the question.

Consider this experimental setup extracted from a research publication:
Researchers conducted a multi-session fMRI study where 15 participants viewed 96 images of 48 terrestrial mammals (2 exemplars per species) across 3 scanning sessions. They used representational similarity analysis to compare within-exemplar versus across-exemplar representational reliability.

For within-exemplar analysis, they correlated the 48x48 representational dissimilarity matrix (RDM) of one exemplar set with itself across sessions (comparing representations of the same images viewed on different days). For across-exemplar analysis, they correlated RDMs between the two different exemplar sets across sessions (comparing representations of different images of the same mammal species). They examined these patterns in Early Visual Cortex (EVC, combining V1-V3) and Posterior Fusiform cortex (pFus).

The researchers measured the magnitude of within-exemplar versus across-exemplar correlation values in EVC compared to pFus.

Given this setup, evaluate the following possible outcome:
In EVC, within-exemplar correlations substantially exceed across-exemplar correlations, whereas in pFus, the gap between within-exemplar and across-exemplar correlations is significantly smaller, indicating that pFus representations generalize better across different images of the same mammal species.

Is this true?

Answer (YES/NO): YES